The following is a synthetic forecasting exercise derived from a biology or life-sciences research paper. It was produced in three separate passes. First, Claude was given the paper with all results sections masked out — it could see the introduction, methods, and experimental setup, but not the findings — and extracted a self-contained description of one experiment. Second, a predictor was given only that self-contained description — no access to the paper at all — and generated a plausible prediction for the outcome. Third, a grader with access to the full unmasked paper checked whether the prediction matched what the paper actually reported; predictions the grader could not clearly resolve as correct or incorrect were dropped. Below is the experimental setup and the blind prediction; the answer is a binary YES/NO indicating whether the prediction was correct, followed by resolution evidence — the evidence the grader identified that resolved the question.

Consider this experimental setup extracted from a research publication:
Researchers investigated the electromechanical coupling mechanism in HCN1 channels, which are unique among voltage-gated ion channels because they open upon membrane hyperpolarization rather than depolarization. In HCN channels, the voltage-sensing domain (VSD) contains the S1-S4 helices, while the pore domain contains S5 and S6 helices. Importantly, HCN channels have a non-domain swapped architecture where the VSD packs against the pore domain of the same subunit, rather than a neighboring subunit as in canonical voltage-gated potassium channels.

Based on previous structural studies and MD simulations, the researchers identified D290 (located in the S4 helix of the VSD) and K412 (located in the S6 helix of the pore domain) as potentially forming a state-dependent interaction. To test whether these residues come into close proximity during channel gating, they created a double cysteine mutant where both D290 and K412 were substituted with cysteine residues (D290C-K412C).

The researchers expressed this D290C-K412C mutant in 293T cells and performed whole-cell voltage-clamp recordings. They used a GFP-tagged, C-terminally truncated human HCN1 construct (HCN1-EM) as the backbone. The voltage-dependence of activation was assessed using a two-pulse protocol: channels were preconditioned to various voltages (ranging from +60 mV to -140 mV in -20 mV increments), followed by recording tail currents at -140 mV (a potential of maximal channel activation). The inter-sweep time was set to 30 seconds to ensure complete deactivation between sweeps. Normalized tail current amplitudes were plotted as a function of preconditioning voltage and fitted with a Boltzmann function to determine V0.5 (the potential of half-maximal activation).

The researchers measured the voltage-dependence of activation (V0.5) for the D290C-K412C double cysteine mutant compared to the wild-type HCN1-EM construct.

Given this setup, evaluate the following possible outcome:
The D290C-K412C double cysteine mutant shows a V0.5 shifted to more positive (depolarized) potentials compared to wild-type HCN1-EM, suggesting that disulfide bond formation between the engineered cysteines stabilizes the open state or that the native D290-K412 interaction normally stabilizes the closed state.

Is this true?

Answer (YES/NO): YES